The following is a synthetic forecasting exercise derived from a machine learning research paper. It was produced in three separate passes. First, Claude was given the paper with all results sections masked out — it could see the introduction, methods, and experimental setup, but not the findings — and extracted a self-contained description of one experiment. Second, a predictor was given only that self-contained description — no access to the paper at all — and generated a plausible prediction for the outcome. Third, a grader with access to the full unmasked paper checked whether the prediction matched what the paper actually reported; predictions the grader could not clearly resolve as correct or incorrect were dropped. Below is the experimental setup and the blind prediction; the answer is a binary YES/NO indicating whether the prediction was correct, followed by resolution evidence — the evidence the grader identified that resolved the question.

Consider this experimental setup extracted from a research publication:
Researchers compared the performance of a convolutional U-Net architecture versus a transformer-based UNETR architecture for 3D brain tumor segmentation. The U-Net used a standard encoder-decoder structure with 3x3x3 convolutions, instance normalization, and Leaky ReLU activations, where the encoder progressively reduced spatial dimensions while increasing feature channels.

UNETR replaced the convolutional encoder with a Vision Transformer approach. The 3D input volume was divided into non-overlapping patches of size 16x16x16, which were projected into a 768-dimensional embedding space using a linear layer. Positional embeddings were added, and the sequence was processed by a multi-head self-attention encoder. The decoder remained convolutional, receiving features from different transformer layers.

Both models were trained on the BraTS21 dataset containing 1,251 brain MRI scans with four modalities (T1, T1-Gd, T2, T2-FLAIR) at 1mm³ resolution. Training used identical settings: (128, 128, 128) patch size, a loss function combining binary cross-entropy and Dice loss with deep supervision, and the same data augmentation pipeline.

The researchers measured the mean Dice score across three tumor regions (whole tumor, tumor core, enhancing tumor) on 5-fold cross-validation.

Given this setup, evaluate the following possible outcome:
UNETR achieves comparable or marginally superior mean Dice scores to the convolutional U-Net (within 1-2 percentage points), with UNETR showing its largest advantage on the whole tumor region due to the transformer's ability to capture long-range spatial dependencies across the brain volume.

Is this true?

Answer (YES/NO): NO